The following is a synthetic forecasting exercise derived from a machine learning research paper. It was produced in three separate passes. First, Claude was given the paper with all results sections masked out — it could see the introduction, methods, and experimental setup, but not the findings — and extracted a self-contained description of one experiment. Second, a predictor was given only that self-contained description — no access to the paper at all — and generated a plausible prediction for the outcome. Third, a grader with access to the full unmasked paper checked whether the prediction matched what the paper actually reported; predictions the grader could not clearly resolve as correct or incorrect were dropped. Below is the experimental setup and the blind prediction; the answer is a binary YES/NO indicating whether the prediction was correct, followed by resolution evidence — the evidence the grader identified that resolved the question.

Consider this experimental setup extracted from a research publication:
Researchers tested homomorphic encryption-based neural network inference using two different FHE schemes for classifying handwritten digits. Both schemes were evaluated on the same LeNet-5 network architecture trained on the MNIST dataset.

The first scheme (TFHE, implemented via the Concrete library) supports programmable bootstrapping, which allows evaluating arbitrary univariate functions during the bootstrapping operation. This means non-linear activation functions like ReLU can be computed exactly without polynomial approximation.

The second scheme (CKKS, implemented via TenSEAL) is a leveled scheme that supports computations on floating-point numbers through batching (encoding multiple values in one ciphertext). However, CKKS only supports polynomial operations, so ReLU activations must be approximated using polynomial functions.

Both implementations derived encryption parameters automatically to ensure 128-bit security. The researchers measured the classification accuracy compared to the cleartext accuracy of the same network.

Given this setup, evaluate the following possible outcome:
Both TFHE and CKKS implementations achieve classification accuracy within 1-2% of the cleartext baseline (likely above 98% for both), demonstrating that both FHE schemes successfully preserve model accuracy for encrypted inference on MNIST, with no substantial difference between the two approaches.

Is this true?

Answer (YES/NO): NO